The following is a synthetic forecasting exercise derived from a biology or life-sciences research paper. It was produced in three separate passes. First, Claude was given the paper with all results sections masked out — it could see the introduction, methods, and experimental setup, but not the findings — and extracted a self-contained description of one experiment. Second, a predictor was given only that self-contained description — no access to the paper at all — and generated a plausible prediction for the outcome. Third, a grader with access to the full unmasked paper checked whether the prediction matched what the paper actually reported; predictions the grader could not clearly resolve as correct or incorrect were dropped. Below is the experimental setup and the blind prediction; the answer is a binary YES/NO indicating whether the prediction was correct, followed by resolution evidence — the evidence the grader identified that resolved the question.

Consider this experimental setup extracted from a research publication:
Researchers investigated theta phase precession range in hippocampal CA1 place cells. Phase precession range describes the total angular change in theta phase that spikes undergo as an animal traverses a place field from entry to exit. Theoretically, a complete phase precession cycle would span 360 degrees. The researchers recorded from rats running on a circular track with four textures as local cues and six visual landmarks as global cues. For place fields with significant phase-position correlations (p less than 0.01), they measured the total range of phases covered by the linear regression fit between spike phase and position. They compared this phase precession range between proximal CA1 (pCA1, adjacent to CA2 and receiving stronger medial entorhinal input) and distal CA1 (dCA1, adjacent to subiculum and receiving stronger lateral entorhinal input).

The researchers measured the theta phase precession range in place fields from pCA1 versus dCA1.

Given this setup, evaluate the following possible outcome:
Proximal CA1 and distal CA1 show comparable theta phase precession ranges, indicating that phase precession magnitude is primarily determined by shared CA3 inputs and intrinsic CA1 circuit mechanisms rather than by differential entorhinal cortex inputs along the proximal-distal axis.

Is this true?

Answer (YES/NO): YES